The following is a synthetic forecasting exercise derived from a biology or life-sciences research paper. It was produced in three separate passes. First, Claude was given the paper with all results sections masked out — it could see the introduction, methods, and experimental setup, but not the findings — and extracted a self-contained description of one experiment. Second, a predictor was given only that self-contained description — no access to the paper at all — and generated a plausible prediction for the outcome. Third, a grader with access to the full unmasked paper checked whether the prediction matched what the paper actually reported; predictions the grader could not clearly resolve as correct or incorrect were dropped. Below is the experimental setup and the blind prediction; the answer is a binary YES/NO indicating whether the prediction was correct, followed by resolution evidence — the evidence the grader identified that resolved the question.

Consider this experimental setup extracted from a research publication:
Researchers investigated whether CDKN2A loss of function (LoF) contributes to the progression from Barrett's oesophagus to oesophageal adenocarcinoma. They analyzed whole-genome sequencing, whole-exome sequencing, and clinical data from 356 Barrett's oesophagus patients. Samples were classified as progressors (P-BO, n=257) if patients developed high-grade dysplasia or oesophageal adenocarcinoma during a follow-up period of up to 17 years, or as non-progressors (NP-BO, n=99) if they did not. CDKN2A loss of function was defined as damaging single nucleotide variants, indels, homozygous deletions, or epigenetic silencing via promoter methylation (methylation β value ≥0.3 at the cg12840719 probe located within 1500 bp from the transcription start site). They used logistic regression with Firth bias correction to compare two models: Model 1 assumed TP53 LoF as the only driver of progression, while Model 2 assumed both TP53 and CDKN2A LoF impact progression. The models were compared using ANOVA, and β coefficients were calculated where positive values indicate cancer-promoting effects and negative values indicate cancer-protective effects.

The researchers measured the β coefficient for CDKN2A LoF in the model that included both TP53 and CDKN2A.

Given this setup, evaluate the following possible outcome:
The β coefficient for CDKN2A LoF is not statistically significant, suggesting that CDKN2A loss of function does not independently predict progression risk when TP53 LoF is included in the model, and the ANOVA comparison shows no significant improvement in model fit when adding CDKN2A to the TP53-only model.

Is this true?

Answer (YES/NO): NO